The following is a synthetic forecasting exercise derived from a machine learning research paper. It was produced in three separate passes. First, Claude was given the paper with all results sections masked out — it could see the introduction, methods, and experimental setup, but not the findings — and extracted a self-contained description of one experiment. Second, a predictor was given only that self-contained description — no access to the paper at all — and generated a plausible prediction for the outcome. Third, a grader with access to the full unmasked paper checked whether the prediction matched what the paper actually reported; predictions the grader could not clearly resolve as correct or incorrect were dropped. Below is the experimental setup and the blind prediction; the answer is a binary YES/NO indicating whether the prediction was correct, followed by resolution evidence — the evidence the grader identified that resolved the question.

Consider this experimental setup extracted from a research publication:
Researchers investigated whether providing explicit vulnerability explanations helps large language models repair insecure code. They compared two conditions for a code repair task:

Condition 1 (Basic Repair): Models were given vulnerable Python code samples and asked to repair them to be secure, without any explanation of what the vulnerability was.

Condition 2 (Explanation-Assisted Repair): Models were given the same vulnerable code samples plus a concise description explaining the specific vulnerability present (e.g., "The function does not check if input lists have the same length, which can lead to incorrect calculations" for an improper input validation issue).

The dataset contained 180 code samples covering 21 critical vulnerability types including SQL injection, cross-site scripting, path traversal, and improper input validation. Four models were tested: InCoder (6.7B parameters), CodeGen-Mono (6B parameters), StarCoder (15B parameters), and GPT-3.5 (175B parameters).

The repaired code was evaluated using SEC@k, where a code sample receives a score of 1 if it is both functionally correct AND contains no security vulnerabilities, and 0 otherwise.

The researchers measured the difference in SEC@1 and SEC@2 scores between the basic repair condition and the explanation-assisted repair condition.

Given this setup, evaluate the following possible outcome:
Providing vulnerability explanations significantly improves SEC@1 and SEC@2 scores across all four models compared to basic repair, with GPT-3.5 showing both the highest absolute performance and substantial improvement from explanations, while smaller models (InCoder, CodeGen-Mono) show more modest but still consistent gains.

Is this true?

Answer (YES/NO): NO